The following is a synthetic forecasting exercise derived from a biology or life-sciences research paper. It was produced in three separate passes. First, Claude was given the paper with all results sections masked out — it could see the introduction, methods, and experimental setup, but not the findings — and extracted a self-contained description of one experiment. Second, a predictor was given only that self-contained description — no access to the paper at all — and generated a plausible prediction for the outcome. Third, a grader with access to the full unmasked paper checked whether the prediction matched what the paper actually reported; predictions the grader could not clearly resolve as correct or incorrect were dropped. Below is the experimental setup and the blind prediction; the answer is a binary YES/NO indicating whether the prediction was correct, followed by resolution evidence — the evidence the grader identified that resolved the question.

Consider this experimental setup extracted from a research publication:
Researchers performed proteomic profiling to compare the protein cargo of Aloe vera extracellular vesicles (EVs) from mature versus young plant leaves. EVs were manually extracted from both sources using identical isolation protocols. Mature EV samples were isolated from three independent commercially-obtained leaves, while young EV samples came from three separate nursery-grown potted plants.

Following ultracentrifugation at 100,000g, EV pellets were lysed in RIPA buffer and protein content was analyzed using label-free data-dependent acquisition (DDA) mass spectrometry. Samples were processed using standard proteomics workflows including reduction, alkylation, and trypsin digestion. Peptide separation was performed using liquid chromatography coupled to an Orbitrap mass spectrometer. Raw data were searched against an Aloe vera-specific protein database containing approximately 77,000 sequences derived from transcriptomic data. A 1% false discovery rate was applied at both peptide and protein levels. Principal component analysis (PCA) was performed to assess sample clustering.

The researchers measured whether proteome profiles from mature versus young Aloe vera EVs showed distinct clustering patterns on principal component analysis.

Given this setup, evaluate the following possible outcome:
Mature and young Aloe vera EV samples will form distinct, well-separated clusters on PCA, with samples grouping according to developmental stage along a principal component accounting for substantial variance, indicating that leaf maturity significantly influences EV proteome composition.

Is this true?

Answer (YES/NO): YES